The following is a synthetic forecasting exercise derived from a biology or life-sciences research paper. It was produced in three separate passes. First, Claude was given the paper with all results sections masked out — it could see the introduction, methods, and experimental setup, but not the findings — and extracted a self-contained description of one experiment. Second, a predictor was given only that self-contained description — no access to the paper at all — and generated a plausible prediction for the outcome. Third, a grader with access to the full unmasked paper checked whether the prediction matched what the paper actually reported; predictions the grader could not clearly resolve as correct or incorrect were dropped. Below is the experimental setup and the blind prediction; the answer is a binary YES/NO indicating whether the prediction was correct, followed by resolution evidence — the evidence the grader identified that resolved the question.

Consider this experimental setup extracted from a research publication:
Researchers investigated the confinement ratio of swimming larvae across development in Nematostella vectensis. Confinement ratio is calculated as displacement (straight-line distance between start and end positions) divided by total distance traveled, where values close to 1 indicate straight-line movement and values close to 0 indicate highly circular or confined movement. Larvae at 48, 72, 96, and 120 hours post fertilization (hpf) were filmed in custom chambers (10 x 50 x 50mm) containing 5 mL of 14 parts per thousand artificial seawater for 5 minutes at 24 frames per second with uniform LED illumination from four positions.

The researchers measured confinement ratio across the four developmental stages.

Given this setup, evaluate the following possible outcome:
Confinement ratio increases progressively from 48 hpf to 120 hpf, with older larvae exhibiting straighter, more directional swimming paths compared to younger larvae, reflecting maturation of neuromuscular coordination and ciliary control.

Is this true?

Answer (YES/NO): NO